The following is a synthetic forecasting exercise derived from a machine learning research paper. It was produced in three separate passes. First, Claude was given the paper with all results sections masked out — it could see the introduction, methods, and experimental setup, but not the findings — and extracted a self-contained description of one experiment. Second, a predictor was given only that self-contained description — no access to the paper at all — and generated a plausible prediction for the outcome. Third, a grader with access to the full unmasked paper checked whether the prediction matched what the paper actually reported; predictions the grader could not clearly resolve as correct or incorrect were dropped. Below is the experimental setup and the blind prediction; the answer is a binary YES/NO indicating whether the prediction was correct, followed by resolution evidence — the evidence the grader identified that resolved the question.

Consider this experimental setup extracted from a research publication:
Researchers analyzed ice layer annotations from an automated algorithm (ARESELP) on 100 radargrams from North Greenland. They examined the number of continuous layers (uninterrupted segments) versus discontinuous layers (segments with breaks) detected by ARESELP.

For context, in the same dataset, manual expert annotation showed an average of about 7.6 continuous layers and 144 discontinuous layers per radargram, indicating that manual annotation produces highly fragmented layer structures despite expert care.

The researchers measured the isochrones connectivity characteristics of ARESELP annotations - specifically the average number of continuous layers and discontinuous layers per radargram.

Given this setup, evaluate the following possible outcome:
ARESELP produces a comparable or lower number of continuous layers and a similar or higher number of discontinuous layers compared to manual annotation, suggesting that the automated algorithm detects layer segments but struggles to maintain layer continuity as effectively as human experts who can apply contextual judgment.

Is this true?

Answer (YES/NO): NO